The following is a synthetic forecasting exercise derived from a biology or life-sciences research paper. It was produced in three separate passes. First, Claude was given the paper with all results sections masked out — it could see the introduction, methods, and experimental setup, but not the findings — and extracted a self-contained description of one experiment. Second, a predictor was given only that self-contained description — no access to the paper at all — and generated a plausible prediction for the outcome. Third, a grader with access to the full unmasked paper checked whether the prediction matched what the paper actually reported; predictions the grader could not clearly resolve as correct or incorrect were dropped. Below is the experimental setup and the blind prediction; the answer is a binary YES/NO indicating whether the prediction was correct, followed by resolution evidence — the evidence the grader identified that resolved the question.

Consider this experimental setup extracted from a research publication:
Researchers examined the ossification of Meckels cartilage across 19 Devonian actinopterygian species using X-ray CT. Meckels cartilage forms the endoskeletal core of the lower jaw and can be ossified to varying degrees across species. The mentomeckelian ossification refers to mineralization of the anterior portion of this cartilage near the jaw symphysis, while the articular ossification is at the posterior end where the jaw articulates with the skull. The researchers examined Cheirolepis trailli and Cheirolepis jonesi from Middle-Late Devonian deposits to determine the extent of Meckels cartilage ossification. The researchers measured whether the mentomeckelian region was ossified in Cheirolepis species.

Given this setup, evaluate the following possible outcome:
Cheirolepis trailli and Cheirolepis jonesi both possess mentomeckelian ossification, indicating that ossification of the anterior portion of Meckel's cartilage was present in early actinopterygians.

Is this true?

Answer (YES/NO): NO